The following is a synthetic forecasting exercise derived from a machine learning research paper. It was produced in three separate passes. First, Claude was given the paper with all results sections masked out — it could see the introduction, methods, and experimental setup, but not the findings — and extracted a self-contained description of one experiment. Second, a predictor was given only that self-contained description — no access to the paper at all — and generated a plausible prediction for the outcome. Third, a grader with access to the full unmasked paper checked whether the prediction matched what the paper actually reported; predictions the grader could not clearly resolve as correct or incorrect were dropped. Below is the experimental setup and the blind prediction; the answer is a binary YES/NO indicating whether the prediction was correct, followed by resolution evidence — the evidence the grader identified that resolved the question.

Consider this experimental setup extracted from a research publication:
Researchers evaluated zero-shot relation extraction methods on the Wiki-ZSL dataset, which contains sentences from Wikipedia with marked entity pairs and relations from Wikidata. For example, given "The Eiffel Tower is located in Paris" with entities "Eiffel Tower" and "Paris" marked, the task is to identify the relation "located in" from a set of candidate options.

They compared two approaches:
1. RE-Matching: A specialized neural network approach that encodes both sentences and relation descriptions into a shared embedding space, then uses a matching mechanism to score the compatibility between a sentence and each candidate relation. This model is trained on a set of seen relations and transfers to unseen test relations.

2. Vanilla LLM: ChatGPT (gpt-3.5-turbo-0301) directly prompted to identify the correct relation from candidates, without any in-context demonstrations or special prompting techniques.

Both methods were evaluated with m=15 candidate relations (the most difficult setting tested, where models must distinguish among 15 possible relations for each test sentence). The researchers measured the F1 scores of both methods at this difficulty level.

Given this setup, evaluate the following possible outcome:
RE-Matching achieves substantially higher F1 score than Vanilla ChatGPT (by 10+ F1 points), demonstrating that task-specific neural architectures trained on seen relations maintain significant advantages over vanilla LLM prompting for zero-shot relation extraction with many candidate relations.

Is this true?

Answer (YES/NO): NO